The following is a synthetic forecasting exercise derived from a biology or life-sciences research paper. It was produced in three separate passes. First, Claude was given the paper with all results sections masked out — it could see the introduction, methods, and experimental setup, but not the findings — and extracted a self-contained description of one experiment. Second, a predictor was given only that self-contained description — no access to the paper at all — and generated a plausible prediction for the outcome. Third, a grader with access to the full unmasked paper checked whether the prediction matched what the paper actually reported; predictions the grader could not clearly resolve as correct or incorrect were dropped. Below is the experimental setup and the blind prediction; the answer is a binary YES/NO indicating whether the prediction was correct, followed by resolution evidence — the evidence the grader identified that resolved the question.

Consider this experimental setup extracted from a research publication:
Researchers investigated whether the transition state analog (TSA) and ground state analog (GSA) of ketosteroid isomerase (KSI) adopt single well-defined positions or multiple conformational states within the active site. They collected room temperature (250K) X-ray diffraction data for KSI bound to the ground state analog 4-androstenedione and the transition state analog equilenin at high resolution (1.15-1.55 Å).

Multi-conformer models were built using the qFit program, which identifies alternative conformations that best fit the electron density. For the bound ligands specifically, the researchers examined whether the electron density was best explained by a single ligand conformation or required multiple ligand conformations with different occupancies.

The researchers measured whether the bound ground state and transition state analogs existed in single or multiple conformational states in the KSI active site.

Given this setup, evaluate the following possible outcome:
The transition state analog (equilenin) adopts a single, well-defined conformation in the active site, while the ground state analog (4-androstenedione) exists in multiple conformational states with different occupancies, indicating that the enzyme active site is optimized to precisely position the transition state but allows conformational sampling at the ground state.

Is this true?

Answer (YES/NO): NO